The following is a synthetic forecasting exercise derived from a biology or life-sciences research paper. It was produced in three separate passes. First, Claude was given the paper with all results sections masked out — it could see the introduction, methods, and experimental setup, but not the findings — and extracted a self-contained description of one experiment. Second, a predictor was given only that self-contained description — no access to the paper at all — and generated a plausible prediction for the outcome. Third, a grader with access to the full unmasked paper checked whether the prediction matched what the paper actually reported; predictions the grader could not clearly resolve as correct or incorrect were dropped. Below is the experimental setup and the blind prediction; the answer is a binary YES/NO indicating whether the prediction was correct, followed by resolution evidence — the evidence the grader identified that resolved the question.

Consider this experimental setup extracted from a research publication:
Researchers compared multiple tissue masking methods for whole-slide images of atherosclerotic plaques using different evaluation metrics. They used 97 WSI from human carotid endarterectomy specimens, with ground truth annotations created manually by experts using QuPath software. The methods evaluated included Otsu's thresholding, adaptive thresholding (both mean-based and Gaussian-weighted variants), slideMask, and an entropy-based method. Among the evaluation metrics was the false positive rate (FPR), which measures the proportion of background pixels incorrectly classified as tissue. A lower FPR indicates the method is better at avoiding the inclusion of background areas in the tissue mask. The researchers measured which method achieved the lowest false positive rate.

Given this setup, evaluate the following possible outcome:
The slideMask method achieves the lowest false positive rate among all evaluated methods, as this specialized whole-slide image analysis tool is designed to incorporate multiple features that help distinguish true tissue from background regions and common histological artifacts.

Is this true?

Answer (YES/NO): YES